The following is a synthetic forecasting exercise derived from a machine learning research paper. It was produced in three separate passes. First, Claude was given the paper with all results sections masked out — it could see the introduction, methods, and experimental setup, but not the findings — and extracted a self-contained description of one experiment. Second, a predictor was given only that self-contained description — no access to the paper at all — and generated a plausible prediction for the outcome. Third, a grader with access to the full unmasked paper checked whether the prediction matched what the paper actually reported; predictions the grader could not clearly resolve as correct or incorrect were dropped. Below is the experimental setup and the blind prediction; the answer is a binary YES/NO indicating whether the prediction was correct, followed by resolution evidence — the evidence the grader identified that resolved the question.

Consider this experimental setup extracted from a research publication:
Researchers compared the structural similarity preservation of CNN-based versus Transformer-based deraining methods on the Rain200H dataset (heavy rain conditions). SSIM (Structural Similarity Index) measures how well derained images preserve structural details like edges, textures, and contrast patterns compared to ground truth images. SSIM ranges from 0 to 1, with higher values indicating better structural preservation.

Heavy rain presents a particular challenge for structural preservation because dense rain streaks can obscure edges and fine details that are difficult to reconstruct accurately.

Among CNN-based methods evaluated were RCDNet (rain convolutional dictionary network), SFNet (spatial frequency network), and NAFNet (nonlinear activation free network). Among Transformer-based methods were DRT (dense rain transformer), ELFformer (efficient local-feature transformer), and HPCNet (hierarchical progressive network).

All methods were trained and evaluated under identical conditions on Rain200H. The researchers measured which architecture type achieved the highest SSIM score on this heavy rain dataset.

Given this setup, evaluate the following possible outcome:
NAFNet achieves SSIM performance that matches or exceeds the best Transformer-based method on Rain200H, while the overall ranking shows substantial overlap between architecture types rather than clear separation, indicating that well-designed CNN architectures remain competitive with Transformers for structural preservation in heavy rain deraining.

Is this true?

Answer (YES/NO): NO